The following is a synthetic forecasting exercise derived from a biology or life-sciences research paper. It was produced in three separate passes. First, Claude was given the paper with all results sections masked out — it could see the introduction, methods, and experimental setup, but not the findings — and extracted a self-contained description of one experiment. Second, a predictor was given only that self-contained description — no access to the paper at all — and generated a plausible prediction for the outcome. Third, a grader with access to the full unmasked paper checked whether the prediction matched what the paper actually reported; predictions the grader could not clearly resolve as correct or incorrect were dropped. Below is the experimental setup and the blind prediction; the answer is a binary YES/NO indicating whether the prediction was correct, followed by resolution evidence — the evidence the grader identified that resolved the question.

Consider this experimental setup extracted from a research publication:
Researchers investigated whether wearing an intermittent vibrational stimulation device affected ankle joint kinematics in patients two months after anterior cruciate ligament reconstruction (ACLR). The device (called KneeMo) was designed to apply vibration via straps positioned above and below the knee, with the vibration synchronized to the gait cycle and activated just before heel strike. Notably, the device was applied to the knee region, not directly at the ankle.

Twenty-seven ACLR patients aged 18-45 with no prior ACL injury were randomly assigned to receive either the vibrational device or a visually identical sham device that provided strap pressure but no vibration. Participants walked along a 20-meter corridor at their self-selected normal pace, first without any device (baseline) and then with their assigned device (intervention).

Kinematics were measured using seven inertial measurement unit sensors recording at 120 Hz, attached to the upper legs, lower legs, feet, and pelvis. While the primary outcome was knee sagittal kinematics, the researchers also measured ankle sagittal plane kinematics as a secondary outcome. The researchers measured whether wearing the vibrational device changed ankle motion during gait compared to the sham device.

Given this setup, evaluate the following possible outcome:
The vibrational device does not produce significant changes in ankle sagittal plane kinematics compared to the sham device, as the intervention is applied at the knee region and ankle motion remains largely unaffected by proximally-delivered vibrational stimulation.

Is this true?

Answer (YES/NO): NO